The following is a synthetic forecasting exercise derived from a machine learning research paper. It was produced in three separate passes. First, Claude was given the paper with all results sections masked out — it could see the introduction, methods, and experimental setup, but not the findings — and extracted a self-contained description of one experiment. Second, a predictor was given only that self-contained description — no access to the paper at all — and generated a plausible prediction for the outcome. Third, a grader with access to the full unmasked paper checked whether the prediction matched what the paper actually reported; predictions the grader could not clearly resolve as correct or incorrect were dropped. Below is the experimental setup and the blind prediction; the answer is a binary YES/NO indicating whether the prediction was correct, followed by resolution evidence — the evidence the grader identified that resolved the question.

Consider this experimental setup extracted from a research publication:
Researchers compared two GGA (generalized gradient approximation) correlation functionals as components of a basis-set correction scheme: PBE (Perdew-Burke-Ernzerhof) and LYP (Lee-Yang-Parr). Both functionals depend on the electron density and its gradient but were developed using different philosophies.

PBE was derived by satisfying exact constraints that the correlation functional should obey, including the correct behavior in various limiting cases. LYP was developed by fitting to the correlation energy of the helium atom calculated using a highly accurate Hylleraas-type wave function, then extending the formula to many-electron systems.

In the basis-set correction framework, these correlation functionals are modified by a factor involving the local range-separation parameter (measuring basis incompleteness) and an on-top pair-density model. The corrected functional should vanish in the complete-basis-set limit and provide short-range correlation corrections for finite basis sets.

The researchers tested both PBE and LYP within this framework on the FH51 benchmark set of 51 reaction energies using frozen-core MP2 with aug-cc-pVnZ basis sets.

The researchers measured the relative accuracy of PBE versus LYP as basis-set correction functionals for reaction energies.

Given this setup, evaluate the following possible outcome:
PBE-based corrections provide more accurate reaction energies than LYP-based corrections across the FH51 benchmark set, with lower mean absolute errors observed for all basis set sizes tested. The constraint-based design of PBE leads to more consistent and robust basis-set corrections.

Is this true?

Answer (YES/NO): YES